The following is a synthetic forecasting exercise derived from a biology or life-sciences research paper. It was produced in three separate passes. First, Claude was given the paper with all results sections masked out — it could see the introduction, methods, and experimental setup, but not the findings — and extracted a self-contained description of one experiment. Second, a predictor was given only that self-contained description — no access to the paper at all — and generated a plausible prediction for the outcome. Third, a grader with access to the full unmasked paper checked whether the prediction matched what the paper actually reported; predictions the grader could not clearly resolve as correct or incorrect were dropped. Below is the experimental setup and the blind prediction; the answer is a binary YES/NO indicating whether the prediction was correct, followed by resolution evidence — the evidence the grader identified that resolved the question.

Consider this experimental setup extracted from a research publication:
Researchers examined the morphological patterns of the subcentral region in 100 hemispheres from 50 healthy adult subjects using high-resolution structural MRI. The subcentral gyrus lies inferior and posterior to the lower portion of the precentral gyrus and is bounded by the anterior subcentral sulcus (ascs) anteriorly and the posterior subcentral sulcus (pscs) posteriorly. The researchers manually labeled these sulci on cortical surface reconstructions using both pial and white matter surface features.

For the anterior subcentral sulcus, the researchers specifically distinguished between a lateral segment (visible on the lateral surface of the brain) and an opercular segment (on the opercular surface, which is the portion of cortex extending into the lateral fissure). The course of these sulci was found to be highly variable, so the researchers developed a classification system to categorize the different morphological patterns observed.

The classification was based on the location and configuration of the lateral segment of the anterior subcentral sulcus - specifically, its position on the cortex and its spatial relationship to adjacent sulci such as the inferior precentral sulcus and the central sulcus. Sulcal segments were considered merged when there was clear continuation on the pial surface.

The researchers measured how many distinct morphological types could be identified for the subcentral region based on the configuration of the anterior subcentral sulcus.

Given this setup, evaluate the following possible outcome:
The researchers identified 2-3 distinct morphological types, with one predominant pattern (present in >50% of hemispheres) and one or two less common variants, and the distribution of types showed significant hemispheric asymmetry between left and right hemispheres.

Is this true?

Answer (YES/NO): NO